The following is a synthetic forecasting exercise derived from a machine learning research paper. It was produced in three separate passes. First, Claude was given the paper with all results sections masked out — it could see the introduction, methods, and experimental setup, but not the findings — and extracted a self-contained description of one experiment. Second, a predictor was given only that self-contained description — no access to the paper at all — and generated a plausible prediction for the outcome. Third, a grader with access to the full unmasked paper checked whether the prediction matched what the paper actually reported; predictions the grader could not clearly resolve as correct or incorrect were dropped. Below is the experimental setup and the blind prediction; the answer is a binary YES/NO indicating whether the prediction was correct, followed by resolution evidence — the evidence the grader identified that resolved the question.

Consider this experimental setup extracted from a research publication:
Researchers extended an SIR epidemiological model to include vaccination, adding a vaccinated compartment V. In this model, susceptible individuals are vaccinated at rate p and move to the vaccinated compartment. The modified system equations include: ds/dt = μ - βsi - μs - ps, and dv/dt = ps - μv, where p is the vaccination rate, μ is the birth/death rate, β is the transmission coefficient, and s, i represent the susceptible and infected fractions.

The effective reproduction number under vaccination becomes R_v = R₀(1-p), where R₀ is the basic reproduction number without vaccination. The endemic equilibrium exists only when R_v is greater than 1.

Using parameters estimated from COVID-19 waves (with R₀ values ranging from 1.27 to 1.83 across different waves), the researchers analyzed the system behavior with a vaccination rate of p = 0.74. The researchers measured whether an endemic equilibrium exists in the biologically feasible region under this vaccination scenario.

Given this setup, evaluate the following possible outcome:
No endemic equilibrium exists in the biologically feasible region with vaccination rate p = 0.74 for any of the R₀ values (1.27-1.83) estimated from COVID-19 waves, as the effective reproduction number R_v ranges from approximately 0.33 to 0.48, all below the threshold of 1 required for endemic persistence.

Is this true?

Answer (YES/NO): YES